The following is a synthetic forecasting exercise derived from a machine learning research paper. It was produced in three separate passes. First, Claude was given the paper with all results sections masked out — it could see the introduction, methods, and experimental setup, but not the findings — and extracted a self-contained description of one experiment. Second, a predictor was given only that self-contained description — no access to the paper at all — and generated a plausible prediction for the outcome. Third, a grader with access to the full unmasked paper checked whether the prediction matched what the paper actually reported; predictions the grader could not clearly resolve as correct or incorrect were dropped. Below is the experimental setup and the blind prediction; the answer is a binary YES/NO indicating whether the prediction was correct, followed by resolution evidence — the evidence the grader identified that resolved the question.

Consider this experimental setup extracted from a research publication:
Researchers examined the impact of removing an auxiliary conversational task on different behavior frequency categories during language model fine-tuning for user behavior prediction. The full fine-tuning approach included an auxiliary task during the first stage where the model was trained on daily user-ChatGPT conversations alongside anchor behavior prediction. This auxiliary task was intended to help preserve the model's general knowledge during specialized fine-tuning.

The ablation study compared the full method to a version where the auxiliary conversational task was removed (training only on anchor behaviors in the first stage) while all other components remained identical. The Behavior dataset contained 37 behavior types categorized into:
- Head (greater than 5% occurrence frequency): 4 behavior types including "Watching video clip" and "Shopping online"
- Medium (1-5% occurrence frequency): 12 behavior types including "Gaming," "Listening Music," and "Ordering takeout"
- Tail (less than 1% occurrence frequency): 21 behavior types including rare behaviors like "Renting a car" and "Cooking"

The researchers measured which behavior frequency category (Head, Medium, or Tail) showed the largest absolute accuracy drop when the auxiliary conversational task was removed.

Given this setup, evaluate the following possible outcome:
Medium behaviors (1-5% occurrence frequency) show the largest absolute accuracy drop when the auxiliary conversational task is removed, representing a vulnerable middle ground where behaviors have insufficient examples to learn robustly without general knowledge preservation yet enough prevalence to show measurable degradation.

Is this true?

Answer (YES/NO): YES